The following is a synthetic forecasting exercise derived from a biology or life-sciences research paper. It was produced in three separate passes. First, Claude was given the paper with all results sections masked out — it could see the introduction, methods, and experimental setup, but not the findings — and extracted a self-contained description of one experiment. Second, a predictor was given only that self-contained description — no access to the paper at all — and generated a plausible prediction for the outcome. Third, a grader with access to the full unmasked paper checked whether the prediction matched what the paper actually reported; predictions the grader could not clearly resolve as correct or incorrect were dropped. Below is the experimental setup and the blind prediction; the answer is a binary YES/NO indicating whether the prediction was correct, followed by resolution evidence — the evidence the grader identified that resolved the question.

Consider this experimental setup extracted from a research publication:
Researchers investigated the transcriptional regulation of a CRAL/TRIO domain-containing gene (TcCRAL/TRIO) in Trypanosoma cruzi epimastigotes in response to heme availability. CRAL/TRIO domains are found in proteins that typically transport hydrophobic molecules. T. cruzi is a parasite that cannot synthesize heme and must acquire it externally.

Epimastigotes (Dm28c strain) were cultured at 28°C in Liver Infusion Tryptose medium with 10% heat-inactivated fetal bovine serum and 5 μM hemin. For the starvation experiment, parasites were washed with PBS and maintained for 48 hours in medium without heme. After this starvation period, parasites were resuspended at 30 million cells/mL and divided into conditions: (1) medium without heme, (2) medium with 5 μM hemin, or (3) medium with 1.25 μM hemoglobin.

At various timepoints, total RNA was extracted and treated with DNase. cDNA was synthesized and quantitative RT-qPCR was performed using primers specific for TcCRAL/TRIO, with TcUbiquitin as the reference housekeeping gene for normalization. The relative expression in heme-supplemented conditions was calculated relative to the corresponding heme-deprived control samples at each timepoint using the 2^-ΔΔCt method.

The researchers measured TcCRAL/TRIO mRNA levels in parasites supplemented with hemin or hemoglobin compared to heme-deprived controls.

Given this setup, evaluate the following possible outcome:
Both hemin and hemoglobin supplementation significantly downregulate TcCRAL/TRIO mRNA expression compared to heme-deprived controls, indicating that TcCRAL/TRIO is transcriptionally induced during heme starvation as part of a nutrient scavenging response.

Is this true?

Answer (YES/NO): YES